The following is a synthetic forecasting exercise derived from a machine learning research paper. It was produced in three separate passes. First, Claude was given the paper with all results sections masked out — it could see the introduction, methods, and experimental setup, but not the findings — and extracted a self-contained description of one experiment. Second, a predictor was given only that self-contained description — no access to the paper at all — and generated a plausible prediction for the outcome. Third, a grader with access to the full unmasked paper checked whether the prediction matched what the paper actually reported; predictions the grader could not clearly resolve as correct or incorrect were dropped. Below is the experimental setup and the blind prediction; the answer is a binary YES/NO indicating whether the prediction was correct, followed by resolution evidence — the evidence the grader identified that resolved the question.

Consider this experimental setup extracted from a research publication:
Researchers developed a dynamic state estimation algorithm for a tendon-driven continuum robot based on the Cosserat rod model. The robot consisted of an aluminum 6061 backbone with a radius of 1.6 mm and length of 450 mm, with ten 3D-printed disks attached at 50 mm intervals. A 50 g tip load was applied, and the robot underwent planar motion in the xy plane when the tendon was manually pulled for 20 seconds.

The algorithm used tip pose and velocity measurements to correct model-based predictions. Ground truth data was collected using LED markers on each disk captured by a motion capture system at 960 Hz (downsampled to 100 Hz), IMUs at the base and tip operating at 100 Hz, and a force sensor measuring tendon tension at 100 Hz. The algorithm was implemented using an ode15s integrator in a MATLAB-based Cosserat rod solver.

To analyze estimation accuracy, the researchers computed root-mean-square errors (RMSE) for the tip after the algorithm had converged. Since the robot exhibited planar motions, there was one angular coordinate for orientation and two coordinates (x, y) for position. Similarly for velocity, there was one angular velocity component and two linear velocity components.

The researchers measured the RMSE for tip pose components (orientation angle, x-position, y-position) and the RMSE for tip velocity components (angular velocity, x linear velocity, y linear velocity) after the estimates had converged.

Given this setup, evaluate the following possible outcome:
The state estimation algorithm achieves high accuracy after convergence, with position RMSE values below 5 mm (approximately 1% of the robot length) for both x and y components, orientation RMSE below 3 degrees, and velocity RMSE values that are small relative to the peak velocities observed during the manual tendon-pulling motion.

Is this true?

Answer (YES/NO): NO